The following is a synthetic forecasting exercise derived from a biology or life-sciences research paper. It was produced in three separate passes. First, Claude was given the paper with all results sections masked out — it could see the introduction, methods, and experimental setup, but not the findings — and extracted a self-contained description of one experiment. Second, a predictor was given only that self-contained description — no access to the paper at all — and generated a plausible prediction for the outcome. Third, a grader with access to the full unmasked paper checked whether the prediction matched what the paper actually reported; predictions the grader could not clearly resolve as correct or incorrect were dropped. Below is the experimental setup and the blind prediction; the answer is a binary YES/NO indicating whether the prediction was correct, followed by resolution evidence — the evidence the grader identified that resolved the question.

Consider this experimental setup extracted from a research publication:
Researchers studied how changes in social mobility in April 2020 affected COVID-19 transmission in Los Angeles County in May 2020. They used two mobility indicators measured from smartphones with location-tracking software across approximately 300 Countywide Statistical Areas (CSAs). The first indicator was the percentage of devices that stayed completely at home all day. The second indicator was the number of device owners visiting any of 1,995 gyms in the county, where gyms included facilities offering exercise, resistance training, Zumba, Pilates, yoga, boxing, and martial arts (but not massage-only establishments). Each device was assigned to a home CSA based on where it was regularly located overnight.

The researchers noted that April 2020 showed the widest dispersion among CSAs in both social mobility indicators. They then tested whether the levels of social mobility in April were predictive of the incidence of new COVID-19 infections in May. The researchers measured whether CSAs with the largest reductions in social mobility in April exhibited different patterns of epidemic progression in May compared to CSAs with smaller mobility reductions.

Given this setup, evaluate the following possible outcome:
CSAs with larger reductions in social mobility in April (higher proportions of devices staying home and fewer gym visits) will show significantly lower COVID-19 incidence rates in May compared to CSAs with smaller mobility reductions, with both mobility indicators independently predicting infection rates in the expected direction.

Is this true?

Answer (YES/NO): YES